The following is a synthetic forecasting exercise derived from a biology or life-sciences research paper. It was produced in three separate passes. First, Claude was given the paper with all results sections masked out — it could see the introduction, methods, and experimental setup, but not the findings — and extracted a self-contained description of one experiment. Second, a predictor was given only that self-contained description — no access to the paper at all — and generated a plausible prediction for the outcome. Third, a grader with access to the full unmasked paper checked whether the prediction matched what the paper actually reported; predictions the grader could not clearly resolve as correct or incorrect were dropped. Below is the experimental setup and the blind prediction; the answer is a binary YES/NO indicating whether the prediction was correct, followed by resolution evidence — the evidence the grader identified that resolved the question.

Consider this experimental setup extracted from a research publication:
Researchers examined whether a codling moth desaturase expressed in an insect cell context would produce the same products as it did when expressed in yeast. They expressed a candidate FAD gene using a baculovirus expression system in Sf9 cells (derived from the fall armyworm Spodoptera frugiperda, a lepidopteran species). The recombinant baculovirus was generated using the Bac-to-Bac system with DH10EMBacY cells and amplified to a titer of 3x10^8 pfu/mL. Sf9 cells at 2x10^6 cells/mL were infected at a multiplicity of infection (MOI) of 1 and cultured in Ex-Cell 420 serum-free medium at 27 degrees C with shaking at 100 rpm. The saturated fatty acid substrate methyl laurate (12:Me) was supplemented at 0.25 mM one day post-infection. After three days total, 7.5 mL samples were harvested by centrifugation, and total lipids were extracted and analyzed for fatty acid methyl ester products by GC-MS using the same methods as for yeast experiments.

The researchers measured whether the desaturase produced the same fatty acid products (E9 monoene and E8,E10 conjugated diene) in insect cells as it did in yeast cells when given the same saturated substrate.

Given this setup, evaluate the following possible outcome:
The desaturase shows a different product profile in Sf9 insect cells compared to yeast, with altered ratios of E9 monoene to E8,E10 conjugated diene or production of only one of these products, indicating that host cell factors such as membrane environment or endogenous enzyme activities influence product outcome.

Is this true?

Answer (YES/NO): YES